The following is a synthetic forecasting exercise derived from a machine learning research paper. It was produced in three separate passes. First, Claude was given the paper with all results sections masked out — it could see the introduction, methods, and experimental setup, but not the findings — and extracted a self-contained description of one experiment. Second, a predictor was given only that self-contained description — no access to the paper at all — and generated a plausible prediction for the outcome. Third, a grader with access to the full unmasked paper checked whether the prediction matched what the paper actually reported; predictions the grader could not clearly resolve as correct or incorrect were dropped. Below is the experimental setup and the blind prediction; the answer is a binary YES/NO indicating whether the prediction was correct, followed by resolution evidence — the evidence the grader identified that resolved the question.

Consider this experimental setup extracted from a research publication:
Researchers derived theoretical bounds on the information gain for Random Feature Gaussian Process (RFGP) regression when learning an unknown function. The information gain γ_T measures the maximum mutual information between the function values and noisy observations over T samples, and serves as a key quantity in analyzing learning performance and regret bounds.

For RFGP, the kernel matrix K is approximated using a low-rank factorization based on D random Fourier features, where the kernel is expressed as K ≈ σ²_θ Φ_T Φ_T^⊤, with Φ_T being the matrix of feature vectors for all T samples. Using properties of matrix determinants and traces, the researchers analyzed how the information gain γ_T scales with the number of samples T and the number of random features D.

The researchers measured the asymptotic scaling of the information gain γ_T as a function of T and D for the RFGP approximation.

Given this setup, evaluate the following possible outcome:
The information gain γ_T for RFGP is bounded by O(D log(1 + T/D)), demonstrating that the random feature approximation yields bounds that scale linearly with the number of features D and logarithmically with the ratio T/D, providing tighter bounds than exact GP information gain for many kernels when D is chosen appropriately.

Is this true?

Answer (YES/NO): NO